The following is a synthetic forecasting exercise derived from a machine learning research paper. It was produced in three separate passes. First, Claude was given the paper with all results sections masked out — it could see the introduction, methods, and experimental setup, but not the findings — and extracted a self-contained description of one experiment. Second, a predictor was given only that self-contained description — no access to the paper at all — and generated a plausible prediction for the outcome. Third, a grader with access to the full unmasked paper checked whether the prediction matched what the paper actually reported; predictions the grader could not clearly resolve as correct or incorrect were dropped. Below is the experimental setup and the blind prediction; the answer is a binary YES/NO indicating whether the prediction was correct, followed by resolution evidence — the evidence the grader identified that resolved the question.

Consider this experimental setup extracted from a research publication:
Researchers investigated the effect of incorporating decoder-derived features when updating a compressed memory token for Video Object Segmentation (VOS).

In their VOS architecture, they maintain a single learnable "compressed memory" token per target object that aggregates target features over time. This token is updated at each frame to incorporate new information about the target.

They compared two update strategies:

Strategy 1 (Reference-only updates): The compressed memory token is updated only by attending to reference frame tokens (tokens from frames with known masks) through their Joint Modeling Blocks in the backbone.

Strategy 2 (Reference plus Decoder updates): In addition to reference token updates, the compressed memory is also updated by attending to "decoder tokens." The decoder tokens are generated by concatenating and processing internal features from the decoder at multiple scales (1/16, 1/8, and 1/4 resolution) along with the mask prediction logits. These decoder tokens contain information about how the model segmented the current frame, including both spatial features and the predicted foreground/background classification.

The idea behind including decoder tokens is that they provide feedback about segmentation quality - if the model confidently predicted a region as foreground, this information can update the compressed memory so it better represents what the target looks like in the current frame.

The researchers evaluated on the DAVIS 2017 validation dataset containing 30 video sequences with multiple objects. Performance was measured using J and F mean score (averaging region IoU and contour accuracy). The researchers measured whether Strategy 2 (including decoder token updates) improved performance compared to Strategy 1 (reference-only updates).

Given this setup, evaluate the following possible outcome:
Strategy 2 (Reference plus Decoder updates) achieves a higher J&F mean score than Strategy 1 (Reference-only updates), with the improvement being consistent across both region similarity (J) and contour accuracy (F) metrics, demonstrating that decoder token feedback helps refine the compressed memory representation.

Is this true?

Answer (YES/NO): NO